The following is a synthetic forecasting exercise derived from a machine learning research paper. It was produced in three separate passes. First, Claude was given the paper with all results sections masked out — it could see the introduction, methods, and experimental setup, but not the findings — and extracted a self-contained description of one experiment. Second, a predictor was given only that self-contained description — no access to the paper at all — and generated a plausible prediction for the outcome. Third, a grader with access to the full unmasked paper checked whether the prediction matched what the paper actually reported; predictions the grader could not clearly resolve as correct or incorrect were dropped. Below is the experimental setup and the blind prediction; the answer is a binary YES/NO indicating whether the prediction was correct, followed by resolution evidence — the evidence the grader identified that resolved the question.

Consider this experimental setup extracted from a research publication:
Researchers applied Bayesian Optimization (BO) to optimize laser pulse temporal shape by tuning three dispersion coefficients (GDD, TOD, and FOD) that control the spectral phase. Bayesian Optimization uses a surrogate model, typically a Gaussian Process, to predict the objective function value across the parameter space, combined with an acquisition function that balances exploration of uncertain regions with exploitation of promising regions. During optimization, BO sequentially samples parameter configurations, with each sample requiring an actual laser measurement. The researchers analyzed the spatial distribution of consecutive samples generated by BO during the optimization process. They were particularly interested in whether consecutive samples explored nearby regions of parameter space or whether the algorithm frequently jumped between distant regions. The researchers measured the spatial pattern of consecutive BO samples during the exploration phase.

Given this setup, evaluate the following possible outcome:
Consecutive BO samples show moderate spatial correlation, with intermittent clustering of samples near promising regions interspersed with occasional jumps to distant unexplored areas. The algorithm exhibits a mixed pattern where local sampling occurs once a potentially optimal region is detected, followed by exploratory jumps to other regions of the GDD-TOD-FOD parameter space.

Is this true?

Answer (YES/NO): NO